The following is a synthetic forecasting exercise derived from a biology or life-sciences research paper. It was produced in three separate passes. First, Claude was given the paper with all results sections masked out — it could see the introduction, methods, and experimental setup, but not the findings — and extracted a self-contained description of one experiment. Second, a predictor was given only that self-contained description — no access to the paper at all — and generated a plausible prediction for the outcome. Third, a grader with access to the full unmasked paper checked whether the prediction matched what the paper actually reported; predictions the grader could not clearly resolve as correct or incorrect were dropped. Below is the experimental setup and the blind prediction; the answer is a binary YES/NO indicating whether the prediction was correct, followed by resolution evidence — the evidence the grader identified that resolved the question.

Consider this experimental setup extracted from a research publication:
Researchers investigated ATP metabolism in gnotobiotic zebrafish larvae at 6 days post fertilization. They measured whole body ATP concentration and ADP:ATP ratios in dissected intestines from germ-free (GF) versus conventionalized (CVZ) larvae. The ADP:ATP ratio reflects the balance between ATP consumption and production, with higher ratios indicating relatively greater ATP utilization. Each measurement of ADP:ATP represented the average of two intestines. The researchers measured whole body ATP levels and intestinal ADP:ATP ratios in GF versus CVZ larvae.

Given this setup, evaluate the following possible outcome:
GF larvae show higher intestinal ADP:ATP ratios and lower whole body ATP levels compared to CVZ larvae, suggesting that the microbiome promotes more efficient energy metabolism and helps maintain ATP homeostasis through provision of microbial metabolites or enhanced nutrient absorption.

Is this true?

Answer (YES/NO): NO